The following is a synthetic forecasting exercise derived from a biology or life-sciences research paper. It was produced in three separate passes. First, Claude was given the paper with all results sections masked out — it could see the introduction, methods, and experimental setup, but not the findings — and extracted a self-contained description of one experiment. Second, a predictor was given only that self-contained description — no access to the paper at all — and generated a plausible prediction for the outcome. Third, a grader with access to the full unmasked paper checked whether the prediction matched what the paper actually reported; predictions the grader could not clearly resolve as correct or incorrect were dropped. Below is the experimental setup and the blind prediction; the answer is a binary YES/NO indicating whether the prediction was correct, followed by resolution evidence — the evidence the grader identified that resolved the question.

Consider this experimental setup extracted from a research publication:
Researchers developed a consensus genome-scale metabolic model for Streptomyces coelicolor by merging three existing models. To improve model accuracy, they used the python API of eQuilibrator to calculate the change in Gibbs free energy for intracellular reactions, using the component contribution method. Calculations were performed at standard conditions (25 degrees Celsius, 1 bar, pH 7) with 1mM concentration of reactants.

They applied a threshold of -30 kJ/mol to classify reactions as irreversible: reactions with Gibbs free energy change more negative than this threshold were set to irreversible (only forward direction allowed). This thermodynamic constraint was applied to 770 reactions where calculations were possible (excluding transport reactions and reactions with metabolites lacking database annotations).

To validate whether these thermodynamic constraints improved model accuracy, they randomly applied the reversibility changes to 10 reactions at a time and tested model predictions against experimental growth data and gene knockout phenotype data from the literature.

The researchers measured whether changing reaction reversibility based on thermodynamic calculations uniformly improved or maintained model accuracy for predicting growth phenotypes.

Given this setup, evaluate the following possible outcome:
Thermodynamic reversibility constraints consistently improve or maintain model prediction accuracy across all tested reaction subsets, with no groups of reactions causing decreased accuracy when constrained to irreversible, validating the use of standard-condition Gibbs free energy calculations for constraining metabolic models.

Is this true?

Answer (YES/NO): NO